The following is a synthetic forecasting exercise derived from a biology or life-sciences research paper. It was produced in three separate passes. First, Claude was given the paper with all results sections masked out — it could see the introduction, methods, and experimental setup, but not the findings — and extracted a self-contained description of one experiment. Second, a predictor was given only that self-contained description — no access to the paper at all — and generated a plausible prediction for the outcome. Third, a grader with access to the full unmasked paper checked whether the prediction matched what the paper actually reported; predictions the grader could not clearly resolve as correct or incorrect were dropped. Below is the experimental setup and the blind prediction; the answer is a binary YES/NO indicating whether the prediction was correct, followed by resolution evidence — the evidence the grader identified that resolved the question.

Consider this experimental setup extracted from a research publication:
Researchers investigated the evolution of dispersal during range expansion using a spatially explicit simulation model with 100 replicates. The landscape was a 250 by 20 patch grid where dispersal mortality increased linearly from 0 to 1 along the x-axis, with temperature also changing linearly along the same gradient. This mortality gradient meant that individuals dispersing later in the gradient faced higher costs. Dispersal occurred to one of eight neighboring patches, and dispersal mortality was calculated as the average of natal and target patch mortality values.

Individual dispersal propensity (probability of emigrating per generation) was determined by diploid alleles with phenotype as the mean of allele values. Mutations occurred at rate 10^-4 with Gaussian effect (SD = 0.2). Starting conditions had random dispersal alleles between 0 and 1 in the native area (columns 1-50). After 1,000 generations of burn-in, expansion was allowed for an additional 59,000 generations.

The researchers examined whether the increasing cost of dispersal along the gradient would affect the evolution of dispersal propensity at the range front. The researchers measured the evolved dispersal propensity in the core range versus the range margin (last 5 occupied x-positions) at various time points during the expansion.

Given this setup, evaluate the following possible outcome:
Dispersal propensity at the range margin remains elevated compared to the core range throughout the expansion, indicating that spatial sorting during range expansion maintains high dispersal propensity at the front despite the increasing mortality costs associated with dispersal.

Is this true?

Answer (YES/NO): NO